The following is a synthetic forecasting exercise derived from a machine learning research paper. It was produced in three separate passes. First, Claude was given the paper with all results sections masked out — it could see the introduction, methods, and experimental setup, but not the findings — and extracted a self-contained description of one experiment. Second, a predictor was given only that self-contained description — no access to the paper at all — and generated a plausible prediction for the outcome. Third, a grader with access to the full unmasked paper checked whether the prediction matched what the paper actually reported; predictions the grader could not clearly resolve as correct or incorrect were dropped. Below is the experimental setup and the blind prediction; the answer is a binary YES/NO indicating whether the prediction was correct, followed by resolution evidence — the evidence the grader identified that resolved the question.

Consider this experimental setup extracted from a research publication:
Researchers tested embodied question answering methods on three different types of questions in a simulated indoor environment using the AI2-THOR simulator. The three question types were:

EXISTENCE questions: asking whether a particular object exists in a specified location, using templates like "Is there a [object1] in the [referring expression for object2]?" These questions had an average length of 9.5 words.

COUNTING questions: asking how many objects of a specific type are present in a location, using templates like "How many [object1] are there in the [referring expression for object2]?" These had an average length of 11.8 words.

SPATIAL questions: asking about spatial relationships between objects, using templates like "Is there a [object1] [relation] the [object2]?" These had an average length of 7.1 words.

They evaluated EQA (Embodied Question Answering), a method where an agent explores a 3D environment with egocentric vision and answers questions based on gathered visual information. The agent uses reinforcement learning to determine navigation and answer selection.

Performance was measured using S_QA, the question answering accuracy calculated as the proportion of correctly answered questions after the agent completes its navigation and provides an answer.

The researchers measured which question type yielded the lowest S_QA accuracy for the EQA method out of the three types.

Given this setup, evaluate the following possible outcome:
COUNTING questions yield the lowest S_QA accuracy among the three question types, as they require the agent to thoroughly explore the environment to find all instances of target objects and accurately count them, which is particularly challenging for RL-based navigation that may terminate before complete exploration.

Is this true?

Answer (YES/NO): NO